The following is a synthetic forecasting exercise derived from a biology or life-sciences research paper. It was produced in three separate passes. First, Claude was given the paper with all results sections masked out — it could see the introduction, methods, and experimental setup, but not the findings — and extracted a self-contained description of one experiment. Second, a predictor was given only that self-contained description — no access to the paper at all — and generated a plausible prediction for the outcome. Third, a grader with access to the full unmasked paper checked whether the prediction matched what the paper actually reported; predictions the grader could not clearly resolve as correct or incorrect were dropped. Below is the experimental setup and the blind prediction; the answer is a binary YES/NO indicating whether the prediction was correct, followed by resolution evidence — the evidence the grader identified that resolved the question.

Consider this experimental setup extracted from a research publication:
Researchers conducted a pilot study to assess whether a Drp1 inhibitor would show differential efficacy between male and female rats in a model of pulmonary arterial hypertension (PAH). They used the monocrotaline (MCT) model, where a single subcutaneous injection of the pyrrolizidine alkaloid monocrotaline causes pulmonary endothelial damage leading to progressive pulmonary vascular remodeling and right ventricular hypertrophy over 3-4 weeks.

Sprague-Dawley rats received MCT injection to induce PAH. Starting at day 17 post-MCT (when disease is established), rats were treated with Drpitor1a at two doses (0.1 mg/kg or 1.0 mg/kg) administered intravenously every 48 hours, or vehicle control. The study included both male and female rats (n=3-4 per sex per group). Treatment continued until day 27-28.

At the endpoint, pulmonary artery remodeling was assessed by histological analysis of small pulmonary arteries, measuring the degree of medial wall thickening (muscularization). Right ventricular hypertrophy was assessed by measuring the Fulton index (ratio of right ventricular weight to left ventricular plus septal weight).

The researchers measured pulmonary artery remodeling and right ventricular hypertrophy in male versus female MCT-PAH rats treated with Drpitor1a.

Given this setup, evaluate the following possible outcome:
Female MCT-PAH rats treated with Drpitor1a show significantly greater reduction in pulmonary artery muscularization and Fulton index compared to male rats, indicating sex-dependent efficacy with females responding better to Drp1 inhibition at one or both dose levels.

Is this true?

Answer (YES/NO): NO